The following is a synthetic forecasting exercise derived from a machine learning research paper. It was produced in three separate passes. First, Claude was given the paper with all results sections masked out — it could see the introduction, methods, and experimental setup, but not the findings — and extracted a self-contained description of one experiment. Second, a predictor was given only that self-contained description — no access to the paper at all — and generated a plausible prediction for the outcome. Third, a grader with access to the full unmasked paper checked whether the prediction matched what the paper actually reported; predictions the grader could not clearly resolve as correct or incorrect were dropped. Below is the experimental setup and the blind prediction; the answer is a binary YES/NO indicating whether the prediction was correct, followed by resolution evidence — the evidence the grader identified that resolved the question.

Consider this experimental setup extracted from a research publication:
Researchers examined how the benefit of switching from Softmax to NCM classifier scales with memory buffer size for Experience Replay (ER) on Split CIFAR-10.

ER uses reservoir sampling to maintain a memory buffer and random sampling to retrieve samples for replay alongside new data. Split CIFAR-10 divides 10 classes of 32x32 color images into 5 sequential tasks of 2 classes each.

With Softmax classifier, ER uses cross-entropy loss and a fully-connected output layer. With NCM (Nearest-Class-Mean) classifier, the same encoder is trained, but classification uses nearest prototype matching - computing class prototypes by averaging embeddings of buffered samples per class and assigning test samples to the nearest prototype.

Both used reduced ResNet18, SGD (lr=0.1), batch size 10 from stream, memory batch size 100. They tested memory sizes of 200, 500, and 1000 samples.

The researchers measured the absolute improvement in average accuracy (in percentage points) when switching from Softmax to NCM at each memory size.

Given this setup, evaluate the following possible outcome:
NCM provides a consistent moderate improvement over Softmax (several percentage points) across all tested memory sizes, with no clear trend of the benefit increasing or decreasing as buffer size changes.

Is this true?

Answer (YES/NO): NO